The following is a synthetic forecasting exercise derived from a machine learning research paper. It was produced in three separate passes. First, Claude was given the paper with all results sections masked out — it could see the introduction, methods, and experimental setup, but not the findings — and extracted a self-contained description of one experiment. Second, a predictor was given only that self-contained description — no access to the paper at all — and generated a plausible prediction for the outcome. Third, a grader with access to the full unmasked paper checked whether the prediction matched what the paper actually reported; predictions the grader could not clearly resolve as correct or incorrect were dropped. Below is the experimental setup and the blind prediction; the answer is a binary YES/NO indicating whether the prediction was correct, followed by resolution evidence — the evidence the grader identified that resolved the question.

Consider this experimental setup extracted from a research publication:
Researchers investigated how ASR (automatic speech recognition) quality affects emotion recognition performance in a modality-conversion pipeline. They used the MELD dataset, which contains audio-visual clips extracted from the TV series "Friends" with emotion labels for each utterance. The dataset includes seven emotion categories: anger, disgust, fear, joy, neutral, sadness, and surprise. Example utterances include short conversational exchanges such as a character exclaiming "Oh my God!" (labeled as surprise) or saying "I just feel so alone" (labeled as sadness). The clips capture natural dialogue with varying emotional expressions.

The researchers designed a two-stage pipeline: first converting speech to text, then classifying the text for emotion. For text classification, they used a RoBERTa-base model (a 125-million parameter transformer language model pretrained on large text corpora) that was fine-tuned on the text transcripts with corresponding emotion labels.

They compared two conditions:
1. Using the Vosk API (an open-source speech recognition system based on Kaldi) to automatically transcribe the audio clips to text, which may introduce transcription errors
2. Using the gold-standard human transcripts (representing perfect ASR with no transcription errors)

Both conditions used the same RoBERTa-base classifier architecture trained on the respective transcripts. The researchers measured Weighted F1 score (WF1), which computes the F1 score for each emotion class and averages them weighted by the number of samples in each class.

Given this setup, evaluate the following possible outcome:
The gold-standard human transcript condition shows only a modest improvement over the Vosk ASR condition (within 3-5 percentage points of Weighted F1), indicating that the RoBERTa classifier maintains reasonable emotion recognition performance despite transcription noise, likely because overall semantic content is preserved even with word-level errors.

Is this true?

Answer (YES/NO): NO